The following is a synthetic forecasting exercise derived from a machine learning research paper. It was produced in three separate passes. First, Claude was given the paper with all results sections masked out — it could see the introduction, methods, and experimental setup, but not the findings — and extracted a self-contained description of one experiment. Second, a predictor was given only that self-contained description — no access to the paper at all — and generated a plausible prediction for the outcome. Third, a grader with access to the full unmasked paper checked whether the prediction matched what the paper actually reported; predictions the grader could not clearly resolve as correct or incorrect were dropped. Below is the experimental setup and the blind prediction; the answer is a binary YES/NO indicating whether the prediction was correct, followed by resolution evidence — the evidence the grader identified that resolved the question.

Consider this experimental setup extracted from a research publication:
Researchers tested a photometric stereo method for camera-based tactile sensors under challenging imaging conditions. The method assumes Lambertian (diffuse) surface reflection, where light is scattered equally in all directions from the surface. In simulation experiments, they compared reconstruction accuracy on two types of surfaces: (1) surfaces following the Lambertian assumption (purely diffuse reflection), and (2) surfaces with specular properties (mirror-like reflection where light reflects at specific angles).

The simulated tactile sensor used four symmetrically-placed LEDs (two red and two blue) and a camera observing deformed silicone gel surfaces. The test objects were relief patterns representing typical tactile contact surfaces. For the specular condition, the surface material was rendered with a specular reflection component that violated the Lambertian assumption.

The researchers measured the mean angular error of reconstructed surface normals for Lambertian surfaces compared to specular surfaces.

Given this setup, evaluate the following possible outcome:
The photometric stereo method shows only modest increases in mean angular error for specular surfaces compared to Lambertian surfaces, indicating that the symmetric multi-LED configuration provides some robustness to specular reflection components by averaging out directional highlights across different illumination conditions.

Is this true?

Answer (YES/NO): NO